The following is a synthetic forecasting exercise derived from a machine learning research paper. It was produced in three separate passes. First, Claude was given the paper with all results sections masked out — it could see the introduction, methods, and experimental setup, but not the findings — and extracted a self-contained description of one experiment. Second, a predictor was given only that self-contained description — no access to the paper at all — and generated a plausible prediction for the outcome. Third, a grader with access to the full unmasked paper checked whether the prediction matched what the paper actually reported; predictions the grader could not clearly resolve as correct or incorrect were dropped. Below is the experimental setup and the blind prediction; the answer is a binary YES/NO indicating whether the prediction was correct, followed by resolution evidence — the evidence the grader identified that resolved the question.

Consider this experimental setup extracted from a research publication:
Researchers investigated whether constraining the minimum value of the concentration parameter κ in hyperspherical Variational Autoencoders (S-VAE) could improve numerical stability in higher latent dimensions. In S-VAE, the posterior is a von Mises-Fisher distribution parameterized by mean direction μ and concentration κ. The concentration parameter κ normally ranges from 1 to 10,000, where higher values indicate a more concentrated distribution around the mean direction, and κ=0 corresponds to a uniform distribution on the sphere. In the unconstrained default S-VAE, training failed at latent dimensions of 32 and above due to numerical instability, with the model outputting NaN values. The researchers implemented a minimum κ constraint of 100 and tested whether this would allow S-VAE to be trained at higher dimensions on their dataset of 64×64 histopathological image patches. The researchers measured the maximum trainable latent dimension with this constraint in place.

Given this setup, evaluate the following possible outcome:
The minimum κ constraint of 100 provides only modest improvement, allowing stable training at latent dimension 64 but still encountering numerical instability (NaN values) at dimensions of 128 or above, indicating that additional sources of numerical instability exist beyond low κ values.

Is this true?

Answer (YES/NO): NO